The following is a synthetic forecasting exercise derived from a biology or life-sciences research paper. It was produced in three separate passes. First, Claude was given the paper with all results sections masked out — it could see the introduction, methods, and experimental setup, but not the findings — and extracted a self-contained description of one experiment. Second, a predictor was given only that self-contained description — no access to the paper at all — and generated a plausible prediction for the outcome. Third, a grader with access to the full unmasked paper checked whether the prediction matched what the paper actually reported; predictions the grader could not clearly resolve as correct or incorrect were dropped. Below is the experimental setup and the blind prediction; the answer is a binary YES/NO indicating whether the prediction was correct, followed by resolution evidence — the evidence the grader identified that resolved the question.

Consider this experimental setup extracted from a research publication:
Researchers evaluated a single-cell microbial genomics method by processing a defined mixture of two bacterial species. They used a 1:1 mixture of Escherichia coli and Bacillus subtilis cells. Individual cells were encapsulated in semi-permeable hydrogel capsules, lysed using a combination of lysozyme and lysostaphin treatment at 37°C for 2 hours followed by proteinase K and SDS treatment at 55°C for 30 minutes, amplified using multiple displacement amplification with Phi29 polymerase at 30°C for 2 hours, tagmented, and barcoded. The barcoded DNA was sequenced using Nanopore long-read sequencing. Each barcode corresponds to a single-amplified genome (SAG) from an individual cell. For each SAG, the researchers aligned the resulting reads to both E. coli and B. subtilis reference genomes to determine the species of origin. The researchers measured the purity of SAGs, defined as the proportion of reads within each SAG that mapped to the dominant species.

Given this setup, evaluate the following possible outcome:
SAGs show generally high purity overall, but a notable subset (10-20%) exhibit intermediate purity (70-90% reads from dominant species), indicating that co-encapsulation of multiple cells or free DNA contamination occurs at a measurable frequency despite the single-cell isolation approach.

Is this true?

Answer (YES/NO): NO